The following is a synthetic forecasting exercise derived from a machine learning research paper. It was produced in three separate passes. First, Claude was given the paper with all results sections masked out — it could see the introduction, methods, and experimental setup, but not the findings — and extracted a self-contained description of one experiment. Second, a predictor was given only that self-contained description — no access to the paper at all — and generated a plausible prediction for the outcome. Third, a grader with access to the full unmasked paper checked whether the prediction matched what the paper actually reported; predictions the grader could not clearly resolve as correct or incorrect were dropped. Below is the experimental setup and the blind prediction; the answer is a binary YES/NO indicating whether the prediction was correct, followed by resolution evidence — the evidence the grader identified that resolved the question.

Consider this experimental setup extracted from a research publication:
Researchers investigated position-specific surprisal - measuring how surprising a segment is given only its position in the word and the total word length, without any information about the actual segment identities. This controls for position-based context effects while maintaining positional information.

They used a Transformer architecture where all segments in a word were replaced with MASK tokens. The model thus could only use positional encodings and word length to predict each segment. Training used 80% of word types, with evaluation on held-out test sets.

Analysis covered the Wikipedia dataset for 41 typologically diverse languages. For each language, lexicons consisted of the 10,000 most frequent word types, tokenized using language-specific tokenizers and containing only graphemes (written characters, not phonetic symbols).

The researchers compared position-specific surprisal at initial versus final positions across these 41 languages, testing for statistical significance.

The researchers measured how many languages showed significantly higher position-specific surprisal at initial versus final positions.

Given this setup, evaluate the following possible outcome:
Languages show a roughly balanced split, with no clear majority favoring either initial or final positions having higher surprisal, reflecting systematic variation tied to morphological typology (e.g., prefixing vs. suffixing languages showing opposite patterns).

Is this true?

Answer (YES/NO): NO